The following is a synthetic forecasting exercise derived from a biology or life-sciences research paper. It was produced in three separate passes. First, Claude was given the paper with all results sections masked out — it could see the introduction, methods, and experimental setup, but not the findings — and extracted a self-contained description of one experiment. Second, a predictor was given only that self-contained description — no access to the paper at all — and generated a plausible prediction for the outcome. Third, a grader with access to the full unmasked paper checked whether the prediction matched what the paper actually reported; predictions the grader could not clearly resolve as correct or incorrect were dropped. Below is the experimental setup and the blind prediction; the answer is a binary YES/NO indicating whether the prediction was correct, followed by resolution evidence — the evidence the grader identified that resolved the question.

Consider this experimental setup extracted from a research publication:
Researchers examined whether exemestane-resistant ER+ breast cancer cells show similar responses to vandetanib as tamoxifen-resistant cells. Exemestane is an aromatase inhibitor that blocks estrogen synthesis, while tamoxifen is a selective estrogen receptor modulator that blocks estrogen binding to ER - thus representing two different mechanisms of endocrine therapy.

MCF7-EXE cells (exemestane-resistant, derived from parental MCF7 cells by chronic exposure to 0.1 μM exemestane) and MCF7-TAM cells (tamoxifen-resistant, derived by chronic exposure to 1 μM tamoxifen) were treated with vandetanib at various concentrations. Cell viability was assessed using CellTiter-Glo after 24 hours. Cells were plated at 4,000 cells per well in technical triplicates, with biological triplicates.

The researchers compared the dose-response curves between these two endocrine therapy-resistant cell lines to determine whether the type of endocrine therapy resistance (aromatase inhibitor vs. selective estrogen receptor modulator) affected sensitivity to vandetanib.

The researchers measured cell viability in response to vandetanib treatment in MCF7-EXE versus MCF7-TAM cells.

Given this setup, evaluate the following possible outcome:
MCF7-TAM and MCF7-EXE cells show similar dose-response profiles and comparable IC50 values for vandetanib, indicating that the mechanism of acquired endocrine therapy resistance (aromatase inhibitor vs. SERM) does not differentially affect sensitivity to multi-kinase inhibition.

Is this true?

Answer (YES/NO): NO